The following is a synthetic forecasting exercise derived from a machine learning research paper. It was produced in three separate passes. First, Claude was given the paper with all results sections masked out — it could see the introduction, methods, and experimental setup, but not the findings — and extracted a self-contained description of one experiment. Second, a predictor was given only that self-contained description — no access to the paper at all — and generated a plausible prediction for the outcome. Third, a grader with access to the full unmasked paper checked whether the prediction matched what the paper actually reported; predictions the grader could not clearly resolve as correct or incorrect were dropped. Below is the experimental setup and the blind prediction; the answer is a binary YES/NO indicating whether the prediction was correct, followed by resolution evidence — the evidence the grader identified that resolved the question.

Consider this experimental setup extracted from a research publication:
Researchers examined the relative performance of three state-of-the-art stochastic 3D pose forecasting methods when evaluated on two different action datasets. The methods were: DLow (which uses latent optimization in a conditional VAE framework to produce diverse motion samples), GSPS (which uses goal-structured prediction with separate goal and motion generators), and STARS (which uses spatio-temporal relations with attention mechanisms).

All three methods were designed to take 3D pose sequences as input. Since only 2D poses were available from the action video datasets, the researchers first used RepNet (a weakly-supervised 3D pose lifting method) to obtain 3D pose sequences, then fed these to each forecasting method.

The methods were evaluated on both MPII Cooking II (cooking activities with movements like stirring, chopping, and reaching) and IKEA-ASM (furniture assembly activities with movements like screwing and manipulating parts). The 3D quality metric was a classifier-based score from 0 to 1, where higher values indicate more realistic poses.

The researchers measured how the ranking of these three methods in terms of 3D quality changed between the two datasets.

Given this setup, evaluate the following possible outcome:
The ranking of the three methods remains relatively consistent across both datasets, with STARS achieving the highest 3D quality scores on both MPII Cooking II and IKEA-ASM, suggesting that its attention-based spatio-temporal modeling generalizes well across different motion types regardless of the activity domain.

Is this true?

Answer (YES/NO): NO